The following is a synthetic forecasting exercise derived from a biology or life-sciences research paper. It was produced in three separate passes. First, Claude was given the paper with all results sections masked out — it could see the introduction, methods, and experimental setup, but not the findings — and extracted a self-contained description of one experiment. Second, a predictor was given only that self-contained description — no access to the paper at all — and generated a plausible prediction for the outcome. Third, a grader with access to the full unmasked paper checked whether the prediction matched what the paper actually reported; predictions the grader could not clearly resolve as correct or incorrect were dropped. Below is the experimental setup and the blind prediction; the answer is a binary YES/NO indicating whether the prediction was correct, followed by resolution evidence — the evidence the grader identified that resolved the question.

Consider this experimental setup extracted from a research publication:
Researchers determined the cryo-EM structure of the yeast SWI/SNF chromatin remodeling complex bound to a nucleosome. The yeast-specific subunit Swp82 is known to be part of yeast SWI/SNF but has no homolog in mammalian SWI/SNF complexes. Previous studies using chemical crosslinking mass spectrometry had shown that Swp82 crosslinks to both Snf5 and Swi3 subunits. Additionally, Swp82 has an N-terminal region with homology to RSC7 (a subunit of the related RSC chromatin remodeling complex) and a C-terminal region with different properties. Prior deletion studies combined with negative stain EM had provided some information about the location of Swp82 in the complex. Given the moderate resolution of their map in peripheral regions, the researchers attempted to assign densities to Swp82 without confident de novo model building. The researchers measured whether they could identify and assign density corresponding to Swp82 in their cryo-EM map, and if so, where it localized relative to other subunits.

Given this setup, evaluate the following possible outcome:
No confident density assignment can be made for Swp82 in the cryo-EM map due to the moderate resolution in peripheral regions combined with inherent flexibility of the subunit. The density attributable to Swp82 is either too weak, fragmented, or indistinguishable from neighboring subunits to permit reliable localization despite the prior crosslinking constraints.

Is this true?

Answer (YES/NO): NO